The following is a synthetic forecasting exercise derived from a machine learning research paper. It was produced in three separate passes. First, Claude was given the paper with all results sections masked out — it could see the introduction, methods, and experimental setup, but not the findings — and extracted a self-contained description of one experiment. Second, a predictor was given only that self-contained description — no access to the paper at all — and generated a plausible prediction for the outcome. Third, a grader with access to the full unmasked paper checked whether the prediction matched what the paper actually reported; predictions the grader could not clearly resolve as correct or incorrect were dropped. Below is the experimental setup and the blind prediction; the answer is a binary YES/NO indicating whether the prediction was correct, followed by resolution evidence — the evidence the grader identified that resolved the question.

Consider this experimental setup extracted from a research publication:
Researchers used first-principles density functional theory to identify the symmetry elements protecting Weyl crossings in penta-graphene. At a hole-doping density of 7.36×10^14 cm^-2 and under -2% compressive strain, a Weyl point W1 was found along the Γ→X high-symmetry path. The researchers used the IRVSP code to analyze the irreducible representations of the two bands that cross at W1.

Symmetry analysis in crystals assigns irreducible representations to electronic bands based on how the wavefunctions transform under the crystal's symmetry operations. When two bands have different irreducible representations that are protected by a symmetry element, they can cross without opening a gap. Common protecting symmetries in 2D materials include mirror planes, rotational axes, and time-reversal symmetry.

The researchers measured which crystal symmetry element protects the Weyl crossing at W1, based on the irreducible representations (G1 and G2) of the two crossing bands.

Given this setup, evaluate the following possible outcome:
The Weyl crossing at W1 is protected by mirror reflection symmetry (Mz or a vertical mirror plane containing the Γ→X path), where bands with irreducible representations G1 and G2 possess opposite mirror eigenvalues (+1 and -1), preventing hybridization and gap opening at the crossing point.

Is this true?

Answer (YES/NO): NO